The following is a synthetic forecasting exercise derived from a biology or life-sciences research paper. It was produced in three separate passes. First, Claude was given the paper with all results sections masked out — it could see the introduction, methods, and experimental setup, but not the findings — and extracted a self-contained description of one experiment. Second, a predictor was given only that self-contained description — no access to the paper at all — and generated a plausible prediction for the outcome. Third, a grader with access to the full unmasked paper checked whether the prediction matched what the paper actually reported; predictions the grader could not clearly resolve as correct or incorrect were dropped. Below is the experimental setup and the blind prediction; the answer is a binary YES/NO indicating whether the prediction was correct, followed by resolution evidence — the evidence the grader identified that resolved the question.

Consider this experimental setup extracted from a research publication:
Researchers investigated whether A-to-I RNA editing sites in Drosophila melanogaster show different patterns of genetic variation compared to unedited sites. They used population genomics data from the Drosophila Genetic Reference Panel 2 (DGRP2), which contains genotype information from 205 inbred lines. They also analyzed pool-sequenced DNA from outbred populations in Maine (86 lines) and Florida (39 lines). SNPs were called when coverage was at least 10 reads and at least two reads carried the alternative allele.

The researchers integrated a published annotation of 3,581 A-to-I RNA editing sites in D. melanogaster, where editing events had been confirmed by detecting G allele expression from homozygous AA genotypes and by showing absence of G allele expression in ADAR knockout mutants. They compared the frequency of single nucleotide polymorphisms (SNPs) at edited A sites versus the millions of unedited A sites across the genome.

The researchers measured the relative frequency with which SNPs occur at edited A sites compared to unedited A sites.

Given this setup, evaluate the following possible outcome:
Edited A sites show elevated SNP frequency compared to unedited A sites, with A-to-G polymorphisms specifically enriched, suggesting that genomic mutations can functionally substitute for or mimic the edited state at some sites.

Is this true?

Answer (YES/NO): YES